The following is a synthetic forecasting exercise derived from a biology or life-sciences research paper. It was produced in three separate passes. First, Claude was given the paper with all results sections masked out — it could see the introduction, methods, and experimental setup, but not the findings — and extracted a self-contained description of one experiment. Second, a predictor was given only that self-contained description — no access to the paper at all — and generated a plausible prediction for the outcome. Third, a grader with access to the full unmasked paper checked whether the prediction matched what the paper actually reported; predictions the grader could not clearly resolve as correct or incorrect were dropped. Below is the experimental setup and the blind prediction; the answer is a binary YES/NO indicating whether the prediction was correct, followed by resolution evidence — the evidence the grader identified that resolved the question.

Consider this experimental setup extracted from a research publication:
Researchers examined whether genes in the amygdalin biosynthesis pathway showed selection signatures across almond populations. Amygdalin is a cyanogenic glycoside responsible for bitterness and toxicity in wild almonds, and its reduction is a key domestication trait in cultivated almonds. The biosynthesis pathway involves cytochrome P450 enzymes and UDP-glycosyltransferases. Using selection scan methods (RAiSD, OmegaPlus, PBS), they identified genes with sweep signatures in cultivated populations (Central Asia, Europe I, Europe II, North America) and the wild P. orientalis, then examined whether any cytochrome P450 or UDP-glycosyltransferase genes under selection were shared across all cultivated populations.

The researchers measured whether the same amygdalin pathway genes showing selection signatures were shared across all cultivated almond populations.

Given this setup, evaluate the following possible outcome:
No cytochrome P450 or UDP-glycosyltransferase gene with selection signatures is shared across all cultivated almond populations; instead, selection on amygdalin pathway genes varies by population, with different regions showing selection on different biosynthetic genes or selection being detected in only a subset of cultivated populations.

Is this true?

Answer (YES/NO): YES